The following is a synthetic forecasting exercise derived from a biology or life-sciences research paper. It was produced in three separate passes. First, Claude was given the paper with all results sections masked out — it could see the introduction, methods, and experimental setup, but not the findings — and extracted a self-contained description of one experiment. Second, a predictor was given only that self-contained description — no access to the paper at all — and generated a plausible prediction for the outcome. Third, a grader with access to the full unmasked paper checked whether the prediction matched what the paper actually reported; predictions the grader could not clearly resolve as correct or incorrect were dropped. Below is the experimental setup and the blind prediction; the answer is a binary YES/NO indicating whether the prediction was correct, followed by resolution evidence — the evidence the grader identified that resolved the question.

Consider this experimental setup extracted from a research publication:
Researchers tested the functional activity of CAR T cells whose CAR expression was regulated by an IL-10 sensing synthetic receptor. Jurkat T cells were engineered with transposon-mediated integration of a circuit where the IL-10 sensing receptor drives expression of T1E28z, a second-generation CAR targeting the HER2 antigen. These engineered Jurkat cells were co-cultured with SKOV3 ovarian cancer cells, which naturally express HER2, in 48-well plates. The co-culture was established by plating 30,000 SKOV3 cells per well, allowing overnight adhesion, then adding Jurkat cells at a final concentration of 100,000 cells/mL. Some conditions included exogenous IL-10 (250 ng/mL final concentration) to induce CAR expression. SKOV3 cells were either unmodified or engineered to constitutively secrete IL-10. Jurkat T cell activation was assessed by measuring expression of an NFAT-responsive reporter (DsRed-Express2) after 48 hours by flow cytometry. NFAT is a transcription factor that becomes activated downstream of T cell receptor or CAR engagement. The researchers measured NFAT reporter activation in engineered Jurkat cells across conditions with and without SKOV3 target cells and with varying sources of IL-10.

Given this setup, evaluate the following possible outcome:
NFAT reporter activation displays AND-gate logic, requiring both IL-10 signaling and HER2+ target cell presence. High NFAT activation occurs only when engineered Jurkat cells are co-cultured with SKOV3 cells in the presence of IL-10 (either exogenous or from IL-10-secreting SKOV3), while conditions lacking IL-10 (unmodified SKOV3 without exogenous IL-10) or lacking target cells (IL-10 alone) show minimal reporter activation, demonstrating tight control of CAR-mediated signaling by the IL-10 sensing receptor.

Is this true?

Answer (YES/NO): NO